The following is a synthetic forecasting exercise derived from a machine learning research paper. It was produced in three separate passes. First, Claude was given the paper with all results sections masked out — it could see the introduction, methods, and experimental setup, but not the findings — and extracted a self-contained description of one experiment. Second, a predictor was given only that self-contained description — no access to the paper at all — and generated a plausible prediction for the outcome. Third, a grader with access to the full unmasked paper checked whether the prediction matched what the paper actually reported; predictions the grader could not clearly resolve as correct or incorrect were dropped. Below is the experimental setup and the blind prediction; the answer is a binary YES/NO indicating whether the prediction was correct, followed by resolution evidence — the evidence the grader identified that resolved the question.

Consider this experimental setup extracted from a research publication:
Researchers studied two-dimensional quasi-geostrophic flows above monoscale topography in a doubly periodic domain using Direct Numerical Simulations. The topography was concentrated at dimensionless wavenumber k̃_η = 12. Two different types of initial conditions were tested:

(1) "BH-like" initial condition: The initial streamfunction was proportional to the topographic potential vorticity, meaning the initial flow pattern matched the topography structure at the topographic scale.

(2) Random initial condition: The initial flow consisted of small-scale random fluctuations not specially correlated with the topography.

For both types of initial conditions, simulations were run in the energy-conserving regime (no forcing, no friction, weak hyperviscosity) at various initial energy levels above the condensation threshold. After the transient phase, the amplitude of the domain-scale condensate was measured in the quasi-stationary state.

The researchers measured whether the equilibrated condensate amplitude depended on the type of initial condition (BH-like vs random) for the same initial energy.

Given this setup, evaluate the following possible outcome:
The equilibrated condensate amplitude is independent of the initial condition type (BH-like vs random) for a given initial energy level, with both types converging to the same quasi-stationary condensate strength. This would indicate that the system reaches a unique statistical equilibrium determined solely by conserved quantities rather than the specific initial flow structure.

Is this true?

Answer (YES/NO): YES